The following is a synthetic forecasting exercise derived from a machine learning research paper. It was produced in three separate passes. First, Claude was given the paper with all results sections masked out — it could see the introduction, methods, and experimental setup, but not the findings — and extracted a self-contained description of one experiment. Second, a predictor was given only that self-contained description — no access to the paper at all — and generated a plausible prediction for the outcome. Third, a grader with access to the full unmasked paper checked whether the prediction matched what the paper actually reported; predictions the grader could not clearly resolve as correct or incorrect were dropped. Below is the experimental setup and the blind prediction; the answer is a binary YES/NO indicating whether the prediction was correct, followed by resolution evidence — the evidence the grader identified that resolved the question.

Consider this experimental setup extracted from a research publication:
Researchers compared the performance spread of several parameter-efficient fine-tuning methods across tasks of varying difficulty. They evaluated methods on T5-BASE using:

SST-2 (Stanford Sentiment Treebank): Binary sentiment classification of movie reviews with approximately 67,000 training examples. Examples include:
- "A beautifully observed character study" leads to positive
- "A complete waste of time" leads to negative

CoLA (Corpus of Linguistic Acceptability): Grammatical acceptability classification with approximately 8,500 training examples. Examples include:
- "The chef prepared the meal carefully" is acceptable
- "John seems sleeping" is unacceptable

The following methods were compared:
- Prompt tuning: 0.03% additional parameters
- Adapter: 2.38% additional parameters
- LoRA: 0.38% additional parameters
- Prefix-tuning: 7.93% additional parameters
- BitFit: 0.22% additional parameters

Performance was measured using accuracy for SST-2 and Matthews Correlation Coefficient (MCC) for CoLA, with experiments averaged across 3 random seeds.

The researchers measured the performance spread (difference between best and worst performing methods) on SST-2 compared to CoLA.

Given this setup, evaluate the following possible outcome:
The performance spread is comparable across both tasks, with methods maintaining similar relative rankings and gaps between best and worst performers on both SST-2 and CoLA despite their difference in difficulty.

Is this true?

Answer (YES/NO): NO